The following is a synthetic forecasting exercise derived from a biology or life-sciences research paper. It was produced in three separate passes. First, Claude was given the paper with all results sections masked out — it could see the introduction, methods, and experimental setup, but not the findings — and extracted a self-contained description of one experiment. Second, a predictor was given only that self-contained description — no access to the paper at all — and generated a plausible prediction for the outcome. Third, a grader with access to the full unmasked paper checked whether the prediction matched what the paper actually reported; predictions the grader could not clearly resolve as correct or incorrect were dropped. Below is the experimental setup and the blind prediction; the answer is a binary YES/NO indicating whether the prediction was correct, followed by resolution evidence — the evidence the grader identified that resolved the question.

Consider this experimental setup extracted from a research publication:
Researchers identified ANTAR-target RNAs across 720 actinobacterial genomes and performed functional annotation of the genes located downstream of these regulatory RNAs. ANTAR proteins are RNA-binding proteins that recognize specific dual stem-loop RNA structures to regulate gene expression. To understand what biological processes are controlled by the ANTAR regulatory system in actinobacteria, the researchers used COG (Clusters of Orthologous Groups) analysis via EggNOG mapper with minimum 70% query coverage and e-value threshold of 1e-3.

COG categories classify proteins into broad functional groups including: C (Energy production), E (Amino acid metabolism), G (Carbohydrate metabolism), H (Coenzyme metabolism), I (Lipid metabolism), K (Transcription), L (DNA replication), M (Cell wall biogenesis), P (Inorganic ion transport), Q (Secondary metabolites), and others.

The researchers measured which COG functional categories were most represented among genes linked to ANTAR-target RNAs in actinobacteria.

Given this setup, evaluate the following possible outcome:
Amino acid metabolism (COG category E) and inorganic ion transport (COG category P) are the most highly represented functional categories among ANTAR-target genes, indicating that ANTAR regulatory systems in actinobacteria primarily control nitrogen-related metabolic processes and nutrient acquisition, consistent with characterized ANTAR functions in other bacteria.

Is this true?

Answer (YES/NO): NO